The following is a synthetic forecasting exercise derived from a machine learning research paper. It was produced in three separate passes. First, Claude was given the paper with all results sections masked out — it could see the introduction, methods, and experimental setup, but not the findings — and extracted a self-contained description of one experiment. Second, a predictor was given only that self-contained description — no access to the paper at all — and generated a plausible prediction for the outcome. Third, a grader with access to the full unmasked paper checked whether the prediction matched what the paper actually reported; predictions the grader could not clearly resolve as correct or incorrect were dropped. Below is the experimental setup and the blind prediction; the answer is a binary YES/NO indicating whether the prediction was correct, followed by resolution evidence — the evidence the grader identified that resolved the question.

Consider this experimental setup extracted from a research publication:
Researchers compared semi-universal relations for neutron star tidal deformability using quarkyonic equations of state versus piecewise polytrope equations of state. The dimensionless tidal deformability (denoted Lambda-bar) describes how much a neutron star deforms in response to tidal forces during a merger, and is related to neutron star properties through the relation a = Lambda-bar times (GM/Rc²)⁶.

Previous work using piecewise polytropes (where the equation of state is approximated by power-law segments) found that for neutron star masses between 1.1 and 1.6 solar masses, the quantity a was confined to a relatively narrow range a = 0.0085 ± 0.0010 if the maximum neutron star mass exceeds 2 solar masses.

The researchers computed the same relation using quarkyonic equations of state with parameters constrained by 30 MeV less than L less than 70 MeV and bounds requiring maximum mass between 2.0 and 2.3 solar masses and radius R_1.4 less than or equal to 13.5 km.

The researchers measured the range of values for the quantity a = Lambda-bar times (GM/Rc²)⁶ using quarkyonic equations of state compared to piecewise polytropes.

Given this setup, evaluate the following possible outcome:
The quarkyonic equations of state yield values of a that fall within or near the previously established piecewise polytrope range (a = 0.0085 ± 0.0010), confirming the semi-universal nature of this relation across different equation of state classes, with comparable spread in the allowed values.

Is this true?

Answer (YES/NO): NO